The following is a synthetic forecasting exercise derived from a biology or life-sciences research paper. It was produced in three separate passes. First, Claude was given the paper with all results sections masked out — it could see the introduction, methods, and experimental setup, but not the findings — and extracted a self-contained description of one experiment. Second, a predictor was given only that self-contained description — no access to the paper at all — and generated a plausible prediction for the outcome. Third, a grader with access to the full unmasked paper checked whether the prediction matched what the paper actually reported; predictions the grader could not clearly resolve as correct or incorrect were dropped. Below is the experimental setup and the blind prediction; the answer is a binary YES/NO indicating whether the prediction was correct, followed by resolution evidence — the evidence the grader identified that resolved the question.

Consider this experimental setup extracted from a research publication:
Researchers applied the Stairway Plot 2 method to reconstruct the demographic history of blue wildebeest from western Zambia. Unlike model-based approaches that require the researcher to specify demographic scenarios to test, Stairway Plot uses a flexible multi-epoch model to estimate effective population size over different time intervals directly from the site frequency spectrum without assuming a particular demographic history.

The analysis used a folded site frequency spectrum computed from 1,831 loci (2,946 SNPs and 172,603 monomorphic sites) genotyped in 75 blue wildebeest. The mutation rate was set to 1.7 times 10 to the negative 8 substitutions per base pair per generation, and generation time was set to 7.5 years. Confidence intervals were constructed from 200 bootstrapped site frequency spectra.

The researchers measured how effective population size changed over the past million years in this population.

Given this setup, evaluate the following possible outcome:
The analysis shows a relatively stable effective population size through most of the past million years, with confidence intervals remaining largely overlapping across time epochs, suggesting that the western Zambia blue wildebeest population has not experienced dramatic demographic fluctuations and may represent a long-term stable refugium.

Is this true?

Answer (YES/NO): NO